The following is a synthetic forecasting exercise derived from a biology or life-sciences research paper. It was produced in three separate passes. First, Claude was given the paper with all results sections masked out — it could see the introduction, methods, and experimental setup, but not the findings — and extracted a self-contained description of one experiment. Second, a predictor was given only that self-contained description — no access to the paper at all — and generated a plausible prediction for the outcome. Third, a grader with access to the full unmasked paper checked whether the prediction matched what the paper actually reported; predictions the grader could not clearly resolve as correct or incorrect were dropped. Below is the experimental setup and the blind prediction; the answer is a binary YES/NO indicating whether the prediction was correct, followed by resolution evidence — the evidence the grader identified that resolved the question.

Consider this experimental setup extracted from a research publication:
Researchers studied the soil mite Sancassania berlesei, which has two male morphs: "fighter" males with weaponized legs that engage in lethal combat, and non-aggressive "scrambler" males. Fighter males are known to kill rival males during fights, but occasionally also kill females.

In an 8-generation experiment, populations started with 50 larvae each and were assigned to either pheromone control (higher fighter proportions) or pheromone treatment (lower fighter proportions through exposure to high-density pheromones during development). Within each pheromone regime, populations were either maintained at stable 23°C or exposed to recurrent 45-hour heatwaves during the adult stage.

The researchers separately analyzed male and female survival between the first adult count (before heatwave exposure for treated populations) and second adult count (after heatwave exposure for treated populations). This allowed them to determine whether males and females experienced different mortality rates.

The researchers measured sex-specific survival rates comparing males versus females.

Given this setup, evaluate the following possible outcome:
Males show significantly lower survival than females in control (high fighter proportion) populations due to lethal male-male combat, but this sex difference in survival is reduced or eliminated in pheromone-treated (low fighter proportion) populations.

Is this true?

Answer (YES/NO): YES